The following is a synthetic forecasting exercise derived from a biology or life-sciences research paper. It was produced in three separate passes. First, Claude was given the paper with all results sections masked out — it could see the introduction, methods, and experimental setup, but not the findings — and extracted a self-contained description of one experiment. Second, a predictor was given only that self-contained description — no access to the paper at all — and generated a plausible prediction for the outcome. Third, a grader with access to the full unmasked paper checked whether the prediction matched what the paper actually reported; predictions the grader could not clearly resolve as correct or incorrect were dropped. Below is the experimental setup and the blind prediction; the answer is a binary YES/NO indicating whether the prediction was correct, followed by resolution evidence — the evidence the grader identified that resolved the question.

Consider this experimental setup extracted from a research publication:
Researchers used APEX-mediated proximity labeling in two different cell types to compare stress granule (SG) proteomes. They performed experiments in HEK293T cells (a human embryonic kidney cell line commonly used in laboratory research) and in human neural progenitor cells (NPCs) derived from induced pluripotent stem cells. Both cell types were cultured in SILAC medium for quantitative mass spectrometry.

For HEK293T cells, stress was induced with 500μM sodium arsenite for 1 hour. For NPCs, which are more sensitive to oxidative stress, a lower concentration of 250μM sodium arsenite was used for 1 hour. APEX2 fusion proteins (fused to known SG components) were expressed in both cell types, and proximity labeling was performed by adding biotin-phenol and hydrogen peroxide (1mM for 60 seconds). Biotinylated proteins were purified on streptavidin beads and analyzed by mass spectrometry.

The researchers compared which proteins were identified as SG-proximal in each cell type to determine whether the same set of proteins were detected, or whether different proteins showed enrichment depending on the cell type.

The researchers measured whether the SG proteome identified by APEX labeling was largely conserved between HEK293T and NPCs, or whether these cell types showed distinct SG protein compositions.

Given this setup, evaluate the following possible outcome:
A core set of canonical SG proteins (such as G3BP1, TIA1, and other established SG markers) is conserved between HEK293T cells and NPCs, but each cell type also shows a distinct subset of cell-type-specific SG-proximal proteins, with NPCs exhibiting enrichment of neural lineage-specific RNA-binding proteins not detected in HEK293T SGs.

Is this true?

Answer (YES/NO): NO